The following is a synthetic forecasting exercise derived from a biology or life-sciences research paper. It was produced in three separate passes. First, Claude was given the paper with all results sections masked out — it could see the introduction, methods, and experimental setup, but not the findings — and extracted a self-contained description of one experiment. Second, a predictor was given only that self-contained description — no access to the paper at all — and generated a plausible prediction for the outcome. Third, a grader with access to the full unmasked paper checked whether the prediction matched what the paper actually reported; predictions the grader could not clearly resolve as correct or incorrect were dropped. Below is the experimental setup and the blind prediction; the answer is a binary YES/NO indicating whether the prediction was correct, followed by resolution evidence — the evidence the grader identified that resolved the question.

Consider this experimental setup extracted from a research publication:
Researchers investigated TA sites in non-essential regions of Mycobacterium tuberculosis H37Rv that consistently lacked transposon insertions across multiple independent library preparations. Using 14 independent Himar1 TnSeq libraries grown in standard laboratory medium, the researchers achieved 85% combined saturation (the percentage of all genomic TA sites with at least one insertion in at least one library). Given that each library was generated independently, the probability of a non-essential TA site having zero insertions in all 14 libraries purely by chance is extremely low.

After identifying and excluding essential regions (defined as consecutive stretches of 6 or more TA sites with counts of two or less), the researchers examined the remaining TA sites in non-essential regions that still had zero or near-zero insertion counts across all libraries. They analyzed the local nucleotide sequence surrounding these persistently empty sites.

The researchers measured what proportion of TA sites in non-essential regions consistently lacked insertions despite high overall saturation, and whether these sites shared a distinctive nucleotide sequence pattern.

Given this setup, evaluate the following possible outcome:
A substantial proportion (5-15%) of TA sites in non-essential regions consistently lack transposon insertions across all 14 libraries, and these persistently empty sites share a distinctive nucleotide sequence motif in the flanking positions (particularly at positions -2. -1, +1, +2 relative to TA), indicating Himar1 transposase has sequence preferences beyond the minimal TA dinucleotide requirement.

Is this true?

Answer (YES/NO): NO